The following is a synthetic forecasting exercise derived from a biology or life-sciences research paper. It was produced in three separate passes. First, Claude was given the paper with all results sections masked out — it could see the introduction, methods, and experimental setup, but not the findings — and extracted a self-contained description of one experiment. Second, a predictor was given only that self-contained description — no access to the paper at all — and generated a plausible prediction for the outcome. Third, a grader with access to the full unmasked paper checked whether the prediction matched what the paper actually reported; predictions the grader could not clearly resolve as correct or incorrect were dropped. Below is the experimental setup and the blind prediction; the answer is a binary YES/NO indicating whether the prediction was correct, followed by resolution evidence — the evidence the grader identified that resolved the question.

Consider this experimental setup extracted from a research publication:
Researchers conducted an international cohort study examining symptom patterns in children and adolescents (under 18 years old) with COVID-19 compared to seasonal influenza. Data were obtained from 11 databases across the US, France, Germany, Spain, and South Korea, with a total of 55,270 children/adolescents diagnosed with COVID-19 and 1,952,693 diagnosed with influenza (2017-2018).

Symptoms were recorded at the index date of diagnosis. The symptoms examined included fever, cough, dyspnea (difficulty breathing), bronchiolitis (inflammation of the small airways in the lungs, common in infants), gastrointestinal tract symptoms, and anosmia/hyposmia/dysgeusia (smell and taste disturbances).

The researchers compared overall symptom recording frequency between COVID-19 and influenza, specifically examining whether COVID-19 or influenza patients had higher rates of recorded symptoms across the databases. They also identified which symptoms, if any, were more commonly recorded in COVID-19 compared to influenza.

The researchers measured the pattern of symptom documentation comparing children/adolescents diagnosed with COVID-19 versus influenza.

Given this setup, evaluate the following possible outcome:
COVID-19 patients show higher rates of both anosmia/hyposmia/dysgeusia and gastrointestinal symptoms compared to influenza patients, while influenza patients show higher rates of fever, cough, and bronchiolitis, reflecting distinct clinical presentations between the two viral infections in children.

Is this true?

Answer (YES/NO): NO